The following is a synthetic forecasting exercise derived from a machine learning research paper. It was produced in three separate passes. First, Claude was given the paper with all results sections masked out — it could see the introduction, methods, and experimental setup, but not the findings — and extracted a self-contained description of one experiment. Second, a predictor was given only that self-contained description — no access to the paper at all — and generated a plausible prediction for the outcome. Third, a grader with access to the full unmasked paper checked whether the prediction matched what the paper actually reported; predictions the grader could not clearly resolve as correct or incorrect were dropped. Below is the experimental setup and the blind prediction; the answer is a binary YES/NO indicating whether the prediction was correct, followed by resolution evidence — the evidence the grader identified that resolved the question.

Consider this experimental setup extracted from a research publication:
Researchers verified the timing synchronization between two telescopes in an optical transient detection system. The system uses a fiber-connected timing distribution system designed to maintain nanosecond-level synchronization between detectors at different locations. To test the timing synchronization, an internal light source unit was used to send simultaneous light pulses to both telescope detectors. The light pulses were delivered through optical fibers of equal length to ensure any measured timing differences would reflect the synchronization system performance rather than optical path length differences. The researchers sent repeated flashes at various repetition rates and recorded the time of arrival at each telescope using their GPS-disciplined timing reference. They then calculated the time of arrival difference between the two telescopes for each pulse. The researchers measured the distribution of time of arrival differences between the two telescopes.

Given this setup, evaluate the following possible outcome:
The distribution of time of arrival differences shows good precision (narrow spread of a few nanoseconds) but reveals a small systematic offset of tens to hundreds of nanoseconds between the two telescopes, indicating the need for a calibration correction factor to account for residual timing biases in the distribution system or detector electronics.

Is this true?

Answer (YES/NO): NO